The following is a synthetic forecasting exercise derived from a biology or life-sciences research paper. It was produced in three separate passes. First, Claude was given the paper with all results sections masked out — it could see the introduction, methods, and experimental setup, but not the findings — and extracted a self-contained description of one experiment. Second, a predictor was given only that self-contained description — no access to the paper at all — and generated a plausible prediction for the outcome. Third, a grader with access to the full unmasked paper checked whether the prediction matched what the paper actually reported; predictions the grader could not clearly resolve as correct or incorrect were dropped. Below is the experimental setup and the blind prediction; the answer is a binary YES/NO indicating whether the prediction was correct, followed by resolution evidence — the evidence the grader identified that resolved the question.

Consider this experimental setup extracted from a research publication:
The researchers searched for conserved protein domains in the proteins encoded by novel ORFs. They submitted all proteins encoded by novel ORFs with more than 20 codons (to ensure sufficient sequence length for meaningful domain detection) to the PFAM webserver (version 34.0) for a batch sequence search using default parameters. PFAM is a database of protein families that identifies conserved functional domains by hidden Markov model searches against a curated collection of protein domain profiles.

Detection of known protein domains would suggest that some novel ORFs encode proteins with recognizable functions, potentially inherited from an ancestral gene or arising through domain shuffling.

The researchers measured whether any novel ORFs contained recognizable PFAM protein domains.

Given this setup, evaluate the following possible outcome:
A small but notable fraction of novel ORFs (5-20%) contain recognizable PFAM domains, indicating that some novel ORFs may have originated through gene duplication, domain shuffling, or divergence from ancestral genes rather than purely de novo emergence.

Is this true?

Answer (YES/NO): NO